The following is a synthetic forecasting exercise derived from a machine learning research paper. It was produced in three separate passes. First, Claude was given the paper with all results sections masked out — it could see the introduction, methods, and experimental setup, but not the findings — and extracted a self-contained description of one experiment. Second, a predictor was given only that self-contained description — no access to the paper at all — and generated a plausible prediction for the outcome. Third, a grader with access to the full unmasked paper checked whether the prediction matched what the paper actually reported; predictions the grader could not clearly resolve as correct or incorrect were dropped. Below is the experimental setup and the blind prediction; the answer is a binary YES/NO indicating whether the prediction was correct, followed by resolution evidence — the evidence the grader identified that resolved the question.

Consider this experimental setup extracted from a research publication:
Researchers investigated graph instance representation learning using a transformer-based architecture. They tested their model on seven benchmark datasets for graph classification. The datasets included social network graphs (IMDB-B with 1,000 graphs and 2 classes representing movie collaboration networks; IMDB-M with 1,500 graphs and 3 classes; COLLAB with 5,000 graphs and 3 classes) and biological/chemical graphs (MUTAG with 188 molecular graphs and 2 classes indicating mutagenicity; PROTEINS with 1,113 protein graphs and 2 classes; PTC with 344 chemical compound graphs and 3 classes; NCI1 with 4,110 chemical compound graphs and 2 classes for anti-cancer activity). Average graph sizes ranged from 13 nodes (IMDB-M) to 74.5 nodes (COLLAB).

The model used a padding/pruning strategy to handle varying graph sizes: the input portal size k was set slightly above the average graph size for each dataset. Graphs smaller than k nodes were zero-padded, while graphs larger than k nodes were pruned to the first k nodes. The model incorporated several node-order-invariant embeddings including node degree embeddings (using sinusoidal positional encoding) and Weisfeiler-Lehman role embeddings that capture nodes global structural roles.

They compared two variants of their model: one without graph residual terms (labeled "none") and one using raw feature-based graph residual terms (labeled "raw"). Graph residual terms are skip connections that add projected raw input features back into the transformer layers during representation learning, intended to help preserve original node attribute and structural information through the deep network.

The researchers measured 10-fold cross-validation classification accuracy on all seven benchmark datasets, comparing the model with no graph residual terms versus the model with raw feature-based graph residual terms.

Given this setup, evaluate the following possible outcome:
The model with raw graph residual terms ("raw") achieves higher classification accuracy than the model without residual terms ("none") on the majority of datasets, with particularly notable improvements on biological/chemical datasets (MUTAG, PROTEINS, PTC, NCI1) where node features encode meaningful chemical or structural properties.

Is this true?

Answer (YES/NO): NO